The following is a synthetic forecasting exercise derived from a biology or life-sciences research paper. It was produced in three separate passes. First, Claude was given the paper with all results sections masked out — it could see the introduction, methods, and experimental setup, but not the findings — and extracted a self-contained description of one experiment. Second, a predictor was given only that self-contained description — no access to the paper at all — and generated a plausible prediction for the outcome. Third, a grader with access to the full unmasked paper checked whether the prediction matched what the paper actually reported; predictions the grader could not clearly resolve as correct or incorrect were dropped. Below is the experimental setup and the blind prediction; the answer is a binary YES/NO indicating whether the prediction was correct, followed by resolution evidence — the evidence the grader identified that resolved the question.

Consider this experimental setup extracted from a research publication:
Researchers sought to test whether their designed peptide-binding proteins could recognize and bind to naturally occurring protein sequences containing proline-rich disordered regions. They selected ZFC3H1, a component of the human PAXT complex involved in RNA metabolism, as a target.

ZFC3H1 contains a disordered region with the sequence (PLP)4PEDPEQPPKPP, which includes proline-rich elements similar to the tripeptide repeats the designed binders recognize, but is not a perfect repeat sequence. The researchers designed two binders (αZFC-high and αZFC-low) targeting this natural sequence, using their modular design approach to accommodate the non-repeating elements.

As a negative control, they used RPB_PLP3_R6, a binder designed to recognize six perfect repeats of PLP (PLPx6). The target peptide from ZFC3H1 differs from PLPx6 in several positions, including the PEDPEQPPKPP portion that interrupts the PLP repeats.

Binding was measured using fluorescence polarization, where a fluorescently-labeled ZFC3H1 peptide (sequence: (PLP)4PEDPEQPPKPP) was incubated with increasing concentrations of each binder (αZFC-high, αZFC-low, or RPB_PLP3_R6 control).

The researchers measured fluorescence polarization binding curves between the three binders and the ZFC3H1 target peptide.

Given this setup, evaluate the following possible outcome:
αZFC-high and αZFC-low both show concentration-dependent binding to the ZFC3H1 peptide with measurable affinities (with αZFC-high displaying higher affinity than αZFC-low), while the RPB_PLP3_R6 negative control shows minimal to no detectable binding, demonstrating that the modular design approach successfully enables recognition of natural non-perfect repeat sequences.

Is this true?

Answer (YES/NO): YES